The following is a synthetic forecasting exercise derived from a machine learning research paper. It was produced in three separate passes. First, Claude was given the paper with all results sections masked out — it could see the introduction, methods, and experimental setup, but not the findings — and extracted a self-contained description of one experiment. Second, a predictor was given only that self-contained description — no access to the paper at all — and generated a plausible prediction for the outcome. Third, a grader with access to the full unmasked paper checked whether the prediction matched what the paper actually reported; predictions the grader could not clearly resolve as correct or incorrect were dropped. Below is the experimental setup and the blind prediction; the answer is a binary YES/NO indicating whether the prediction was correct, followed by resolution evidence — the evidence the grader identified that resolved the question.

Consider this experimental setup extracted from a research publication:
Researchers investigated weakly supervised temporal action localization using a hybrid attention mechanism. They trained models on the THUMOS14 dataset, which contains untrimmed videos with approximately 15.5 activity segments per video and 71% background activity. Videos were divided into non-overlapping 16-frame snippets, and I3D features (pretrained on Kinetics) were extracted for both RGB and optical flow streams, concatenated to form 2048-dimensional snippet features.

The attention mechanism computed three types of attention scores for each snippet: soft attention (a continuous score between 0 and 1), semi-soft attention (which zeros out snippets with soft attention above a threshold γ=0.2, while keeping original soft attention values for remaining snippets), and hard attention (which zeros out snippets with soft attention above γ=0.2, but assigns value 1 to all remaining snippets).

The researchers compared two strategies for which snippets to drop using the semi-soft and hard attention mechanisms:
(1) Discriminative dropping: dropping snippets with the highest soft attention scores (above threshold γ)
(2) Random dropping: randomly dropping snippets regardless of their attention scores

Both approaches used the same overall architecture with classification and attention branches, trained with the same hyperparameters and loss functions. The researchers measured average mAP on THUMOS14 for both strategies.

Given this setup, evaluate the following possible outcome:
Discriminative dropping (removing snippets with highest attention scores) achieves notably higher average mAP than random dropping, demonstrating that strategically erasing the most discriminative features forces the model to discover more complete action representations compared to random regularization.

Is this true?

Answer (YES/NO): YES